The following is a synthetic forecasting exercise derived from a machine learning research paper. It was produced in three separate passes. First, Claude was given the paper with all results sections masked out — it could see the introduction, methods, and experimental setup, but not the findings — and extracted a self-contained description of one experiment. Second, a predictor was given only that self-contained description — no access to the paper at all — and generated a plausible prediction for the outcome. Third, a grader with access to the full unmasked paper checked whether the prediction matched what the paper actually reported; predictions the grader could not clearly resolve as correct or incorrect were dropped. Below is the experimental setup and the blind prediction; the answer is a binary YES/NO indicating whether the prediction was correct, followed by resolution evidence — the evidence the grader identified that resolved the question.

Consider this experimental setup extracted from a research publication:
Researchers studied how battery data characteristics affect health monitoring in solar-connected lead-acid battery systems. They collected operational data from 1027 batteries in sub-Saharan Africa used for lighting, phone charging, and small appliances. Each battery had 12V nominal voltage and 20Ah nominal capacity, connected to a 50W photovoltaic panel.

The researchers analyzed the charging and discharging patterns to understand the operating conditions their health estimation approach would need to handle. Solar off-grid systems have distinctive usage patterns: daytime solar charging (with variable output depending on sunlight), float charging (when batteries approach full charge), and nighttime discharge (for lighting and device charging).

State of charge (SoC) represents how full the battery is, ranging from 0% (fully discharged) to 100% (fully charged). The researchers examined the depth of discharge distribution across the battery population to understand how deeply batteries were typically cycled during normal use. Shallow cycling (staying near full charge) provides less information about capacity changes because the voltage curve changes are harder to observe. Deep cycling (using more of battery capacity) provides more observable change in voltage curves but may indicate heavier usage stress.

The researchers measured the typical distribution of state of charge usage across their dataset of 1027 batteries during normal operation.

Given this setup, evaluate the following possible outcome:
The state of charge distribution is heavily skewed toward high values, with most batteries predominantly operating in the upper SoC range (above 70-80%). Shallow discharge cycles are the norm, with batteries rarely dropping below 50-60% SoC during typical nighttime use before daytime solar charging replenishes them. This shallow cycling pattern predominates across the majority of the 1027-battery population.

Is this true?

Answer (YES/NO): NO